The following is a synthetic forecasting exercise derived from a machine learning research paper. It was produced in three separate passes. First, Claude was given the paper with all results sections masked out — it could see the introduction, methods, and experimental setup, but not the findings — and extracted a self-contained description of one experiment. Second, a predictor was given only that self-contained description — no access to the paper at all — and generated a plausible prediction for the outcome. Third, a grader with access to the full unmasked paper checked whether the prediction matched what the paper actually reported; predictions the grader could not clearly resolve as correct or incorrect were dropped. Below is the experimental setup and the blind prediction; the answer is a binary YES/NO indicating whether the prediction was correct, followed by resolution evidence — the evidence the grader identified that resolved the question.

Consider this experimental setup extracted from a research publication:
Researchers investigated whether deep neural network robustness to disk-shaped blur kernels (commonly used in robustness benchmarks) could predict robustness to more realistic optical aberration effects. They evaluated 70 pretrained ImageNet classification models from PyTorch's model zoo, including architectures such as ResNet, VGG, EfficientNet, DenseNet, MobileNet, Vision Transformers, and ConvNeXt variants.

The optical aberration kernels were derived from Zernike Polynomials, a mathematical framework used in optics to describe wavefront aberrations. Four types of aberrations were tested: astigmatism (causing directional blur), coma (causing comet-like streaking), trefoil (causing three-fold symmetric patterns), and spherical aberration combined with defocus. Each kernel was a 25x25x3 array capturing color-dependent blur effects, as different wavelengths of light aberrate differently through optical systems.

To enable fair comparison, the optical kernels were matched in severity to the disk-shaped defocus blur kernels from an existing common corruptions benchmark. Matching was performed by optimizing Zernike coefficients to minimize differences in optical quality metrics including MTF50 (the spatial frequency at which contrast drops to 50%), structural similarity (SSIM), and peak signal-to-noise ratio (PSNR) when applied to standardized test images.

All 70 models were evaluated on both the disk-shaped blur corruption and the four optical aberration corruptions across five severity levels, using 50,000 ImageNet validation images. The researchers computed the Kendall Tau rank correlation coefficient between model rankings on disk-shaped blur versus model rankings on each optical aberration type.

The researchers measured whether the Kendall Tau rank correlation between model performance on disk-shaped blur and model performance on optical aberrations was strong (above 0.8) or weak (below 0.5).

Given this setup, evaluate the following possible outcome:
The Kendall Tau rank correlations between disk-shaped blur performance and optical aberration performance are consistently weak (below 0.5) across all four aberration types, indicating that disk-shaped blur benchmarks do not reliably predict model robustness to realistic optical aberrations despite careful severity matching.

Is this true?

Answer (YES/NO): YES